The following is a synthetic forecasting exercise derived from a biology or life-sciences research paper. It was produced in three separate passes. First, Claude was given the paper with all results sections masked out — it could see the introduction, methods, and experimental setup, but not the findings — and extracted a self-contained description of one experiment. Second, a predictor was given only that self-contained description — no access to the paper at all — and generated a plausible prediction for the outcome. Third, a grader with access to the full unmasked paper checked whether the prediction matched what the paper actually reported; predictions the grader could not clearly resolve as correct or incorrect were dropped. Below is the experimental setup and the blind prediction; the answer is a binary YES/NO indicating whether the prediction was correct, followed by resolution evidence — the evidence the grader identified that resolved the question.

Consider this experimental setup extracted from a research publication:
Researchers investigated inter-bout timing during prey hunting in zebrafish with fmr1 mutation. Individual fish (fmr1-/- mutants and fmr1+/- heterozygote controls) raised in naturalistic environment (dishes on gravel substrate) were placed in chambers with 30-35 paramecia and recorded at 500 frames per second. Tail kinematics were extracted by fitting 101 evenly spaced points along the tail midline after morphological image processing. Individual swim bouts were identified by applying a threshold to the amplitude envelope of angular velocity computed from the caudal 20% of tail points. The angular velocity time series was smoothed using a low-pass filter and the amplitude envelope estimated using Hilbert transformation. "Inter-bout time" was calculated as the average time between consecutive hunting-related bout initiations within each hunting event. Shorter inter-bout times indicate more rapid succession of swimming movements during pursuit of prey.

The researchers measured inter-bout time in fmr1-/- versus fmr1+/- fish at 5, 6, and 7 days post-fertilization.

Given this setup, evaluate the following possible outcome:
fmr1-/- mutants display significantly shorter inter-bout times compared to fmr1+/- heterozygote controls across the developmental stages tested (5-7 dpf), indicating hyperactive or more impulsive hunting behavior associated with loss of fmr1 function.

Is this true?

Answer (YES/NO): NO